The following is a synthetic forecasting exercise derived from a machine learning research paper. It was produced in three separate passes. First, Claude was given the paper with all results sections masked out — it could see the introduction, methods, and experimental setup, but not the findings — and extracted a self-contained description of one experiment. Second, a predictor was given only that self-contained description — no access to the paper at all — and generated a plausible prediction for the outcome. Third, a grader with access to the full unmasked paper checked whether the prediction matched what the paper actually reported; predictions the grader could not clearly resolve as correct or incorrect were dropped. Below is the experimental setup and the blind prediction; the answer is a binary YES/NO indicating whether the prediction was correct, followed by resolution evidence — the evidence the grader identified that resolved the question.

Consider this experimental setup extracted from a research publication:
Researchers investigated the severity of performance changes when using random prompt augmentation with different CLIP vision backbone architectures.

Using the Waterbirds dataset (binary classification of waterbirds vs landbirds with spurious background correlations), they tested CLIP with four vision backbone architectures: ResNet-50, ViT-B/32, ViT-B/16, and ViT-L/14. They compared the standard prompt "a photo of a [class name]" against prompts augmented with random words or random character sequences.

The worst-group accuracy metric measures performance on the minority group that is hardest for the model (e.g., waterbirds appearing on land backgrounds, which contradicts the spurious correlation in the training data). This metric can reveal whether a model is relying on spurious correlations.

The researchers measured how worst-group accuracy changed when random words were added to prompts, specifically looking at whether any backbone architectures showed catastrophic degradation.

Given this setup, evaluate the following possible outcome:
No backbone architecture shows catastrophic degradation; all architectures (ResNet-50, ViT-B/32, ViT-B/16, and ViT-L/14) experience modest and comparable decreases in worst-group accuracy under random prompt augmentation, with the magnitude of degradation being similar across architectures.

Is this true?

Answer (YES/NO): NO